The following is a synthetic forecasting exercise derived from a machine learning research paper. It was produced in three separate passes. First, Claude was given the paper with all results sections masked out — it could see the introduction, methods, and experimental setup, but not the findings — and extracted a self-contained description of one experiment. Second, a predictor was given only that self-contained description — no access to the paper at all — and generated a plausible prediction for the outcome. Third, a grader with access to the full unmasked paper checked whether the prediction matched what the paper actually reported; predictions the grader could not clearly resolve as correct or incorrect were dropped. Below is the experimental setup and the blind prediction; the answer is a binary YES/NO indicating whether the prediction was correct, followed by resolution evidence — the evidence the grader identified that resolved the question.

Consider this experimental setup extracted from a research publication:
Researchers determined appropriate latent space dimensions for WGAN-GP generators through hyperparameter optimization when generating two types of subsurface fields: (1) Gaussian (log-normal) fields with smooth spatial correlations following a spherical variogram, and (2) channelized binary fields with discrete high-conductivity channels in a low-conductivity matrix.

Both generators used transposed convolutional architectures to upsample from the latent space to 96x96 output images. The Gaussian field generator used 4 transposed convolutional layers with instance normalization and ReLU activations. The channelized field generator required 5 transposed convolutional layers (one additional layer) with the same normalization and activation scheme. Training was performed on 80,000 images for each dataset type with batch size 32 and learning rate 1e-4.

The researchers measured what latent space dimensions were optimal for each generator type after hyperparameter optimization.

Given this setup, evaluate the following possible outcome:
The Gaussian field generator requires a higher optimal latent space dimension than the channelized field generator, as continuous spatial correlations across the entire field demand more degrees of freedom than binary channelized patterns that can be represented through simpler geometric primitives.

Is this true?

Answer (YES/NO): YES